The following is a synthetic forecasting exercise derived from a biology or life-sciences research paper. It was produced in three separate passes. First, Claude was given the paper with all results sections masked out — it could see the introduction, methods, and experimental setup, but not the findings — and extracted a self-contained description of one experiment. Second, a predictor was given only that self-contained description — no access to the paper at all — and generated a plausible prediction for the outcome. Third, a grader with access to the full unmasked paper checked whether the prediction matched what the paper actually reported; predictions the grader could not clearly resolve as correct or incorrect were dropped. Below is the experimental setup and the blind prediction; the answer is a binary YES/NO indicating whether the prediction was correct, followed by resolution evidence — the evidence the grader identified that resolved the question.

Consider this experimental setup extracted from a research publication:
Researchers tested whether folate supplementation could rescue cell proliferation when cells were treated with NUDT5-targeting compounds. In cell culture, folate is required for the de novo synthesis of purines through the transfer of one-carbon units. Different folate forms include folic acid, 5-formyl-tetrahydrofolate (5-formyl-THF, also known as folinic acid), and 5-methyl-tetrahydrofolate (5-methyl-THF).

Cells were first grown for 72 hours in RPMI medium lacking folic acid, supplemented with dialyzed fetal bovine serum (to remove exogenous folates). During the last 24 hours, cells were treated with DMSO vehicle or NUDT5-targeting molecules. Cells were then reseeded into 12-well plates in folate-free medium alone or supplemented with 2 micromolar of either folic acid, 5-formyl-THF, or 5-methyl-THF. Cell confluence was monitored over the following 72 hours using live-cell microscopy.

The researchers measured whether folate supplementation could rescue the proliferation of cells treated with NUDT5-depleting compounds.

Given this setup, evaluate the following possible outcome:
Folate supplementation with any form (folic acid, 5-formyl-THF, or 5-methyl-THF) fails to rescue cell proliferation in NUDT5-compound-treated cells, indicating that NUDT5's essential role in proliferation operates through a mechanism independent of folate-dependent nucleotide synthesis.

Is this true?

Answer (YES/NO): NO